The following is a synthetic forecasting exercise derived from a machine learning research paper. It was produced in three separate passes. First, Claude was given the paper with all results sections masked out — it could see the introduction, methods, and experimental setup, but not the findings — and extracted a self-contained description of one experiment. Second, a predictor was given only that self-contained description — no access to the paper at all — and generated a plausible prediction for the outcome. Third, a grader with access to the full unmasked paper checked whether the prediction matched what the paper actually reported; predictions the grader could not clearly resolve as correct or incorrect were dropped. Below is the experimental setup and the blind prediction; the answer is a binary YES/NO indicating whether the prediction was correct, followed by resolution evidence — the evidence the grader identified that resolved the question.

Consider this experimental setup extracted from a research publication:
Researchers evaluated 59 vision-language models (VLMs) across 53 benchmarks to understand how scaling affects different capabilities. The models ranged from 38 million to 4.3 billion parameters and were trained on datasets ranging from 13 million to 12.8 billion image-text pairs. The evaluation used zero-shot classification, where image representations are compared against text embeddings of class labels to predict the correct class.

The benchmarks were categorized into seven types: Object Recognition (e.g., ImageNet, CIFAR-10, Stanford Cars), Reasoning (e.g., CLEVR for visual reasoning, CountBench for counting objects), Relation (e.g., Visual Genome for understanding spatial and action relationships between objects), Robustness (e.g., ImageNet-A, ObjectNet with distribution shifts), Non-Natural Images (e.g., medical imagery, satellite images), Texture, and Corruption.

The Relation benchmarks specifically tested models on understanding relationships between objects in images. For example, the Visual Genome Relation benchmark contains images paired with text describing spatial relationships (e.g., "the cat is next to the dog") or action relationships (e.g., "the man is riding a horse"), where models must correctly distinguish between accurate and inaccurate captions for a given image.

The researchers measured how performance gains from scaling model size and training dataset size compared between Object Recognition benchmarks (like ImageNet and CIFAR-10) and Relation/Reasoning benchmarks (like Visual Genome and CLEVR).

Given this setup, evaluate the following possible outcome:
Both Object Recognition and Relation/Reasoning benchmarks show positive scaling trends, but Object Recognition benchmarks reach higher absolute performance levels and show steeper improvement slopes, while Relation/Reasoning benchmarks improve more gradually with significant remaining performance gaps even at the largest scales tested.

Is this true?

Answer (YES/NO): NO